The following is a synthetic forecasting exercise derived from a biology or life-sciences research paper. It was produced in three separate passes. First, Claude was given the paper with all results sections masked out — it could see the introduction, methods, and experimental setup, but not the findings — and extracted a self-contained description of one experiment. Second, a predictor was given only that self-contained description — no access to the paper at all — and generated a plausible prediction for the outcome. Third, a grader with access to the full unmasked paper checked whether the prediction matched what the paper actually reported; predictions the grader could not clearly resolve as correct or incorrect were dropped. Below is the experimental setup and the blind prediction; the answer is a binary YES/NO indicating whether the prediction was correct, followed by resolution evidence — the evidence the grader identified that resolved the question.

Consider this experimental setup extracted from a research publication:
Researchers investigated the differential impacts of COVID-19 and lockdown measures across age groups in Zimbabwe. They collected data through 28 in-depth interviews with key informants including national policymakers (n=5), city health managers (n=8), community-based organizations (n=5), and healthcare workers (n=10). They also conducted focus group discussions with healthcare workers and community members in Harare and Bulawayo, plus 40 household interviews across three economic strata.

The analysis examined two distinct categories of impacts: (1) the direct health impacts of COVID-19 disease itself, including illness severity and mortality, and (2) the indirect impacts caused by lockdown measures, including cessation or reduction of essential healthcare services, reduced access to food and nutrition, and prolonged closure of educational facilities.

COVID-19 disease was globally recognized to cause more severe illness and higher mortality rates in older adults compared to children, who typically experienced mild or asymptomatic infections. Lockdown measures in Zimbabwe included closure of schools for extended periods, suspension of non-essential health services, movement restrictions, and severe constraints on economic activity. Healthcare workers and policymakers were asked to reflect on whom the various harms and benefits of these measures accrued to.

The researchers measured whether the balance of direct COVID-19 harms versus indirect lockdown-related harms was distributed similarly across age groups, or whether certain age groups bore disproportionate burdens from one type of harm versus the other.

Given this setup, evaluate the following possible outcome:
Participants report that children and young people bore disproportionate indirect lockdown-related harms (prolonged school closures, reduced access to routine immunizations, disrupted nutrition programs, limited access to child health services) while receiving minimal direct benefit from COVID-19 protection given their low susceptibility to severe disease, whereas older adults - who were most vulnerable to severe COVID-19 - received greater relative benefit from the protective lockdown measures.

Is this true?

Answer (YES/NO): YES